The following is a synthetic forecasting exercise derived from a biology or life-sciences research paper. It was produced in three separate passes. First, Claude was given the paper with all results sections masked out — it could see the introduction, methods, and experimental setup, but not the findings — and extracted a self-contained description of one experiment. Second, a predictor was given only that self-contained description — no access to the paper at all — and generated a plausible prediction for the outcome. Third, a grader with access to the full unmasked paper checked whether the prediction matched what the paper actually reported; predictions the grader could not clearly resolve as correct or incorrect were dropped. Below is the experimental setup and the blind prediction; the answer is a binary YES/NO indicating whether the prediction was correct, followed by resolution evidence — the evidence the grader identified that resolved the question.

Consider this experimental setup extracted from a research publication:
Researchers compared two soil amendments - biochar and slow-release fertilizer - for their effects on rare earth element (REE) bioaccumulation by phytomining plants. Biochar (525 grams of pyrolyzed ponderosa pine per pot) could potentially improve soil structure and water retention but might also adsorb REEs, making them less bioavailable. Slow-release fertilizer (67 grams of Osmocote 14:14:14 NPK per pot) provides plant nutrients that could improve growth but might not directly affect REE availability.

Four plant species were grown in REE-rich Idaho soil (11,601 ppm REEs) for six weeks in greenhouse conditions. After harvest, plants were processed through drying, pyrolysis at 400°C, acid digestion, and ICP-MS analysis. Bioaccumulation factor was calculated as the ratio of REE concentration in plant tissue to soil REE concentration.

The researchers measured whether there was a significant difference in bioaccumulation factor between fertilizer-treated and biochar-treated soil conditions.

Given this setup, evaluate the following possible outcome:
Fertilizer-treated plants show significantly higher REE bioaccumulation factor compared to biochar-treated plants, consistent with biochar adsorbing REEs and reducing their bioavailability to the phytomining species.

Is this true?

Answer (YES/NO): NO